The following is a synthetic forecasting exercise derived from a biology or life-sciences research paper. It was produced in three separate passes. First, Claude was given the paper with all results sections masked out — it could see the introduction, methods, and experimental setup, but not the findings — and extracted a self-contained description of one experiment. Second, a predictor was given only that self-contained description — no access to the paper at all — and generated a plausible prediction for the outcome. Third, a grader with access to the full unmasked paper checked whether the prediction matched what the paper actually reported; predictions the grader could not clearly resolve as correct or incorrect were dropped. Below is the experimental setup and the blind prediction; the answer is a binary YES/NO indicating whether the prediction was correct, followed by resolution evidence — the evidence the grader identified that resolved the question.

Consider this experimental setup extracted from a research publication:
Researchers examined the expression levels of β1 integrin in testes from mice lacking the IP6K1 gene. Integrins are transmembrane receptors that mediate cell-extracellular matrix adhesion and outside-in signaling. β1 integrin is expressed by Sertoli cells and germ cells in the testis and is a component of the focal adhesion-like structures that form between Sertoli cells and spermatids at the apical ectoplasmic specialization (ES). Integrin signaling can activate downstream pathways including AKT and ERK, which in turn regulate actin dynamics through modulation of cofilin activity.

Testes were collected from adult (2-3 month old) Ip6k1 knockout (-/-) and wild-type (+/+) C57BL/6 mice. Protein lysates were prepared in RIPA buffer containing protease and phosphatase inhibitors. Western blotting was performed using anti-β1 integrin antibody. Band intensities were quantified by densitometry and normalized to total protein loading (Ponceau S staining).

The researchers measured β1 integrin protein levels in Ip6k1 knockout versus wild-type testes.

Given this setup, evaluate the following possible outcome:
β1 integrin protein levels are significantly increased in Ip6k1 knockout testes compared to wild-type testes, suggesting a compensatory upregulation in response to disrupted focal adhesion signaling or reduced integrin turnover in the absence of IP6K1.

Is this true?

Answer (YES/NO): YES